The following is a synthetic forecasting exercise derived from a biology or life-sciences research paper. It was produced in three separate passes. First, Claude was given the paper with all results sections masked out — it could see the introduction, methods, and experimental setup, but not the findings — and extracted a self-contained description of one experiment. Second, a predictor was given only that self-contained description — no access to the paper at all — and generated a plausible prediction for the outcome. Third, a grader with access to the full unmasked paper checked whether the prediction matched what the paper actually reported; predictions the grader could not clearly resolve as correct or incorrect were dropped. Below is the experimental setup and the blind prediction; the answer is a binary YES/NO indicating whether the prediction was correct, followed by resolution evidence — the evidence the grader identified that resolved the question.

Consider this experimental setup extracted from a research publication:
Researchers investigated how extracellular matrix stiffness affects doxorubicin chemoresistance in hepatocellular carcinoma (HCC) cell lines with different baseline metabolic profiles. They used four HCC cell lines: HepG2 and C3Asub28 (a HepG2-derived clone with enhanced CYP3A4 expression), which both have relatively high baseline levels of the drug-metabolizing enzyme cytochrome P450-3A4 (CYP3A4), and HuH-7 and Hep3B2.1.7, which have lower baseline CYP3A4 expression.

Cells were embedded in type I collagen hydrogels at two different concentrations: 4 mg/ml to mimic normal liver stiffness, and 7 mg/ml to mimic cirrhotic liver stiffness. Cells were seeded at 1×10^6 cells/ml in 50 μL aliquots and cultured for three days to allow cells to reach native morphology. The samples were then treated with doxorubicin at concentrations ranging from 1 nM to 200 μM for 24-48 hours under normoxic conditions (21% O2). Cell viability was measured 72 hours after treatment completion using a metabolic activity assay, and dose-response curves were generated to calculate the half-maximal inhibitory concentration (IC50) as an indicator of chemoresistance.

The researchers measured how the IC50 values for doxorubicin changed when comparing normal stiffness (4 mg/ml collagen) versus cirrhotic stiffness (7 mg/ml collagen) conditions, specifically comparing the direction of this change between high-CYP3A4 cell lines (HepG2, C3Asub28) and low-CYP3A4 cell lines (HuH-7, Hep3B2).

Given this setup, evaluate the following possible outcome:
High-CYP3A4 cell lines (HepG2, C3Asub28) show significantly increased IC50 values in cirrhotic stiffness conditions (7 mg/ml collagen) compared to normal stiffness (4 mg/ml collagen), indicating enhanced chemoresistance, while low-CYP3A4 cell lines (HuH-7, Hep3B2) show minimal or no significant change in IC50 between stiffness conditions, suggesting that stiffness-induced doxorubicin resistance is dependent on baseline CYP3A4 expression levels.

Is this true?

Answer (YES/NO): YES